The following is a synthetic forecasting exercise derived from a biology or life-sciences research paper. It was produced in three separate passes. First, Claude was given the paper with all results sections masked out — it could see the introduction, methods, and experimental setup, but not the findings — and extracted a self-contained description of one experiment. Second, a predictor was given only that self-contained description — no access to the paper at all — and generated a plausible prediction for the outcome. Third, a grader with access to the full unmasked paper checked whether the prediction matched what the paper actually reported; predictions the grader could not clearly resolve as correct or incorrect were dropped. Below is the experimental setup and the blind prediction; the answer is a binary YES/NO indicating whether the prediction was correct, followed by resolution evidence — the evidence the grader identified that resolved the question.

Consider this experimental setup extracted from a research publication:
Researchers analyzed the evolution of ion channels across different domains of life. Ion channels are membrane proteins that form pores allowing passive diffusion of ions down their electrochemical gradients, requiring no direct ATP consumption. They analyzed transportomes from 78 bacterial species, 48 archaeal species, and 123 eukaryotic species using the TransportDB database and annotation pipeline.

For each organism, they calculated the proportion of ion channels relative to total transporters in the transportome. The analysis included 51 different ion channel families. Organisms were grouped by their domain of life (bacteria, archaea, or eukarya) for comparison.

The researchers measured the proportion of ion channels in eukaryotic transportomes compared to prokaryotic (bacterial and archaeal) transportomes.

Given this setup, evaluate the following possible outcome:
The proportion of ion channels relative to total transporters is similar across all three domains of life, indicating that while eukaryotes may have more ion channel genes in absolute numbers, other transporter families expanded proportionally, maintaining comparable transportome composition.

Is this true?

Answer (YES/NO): NO